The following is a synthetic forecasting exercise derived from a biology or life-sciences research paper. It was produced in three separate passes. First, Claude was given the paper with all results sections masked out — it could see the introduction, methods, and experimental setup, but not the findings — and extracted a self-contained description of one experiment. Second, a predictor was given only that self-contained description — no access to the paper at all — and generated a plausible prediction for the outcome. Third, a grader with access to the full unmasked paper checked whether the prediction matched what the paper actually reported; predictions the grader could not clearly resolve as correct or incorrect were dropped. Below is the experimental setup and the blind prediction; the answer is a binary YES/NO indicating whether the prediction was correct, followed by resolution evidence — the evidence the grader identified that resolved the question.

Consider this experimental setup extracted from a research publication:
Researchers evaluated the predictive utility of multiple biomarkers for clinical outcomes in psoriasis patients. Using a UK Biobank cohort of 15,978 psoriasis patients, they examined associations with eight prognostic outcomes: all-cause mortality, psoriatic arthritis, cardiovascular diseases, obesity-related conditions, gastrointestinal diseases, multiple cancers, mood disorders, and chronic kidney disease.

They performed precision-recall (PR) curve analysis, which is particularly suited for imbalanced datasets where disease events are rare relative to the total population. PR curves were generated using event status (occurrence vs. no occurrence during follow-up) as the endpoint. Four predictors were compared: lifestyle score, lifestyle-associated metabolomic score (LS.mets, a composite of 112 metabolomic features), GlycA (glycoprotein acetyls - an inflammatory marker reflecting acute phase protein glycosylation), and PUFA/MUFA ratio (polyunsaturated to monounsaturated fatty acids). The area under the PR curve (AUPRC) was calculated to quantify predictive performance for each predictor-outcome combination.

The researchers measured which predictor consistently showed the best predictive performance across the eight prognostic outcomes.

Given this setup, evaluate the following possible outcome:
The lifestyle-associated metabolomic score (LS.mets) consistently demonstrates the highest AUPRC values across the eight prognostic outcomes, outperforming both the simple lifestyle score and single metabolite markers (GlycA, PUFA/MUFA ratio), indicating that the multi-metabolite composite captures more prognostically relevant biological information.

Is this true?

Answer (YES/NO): NO